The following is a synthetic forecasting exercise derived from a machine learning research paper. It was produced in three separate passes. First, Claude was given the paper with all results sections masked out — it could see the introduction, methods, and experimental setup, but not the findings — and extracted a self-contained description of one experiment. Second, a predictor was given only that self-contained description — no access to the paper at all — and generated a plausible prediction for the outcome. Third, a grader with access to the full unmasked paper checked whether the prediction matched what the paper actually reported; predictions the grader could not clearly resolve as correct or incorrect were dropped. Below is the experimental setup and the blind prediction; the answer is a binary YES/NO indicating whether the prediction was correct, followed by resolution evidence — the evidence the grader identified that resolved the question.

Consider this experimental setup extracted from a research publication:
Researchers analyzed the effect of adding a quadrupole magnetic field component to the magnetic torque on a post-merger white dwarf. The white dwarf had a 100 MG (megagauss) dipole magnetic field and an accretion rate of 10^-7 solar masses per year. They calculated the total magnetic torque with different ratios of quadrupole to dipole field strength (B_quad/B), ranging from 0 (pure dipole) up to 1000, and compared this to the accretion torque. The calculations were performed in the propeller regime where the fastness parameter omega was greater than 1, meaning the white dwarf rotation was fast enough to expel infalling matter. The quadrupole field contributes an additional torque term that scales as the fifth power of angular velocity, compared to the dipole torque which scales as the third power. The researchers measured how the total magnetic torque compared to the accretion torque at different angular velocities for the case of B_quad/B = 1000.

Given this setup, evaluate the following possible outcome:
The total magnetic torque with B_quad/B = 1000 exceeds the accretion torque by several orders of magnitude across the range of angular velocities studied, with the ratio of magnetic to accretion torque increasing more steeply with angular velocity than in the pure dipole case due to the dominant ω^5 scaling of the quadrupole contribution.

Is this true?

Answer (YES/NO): NO